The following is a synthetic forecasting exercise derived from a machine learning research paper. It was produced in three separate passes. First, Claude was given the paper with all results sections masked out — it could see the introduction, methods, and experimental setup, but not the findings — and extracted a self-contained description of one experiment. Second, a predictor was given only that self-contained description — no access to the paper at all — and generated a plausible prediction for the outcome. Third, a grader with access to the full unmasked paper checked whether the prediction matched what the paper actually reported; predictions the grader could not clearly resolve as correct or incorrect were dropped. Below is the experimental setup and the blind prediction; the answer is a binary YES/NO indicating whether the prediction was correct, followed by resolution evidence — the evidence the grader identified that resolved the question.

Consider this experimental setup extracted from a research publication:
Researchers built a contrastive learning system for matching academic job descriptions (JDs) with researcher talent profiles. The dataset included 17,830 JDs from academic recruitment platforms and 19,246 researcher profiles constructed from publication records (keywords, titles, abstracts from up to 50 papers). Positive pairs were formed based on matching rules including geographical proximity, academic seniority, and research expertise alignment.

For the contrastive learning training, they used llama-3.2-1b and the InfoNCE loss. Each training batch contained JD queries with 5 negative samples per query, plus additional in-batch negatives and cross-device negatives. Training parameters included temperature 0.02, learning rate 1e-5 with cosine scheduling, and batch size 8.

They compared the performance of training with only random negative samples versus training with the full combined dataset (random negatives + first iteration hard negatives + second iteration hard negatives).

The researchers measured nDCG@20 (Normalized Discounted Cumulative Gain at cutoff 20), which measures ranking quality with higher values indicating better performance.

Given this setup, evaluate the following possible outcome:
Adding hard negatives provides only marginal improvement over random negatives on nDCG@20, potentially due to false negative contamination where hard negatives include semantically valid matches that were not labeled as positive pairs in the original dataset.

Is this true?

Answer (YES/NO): NO